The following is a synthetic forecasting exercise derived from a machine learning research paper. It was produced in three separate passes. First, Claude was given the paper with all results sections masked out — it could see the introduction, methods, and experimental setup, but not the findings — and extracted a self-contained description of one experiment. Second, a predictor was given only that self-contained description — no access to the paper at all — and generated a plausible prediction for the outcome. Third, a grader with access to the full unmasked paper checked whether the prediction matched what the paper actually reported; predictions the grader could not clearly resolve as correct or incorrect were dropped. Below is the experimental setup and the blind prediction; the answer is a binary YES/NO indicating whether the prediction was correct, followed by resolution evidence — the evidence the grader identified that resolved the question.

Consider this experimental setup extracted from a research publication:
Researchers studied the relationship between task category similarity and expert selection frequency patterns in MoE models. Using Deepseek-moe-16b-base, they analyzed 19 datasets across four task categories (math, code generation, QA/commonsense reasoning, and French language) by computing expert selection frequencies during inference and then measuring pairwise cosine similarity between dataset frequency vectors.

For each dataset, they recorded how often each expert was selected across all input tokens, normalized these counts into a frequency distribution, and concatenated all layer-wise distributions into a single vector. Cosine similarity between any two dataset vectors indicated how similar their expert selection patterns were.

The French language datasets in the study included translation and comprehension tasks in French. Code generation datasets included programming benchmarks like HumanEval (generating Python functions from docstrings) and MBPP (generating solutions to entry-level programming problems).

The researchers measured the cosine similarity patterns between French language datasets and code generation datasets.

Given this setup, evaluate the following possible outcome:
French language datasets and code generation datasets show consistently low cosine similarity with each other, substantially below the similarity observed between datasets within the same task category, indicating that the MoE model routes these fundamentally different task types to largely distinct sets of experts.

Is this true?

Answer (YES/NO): YES